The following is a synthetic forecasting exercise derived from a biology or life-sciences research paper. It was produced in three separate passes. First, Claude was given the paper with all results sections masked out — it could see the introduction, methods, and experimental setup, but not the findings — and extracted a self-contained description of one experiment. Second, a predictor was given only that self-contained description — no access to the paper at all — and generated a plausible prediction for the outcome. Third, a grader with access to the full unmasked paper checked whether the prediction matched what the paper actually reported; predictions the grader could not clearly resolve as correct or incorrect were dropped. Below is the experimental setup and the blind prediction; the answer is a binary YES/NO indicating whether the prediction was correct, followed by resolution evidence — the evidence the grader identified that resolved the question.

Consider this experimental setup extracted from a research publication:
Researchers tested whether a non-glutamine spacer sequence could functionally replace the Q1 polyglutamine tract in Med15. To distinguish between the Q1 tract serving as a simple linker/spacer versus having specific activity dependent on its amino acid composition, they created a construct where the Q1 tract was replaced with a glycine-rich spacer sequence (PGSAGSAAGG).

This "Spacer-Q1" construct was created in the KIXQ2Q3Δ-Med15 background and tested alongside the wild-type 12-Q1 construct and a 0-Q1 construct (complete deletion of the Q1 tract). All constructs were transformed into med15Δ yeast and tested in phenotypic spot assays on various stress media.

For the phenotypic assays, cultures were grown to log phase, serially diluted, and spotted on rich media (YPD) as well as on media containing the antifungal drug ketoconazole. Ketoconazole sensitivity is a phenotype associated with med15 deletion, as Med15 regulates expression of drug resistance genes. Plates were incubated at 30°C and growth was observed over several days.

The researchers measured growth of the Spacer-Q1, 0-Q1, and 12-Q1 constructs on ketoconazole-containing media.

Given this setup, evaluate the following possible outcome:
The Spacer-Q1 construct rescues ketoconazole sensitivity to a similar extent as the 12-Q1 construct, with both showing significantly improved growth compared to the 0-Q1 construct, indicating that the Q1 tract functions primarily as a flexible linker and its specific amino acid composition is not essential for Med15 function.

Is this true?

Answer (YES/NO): YES